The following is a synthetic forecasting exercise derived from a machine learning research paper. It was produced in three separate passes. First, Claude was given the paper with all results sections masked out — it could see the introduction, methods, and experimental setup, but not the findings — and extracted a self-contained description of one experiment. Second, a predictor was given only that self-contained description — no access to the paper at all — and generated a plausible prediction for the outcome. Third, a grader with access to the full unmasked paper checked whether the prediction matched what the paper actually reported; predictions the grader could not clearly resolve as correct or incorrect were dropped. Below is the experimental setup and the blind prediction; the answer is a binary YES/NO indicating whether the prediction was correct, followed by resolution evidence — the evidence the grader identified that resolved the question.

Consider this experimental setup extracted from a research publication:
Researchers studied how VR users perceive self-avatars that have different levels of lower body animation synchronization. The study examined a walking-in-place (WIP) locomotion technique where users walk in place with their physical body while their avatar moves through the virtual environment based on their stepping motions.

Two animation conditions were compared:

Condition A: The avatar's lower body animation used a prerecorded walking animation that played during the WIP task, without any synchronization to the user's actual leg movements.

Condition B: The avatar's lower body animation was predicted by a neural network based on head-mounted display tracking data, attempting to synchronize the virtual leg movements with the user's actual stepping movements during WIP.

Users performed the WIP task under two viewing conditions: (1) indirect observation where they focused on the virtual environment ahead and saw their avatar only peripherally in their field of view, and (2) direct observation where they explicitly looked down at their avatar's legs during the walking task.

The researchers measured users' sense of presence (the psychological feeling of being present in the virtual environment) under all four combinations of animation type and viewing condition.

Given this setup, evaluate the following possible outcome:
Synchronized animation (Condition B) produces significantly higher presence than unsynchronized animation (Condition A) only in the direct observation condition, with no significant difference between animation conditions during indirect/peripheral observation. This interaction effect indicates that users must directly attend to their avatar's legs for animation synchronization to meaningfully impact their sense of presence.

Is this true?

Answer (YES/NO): YES